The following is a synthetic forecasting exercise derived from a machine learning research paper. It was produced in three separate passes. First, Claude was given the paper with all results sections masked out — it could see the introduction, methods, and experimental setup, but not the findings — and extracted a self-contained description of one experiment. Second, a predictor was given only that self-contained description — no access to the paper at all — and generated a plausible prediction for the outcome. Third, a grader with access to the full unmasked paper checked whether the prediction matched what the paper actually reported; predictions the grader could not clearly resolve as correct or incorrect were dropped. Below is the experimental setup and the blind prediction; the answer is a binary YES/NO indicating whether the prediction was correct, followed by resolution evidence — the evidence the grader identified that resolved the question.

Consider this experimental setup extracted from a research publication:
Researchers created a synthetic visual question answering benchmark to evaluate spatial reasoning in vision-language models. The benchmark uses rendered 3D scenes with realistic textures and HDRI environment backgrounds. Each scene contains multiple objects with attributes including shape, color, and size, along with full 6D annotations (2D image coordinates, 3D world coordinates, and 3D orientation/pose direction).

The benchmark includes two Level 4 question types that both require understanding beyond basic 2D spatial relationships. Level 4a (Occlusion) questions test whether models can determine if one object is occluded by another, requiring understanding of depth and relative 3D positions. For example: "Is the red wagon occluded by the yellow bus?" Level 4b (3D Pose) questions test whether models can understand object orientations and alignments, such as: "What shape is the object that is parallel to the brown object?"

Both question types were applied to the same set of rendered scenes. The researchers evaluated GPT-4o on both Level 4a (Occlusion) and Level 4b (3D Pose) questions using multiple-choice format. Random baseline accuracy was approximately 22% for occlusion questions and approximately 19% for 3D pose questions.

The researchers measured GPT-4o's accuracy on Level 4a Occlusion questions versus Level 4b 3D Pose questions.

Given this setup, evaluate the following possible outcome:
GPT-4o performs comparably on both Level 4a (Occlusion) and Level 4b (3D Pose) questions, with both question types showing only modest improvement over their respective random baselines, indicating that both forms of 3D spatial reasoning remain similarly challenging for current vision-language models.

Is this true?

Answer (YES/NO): NO